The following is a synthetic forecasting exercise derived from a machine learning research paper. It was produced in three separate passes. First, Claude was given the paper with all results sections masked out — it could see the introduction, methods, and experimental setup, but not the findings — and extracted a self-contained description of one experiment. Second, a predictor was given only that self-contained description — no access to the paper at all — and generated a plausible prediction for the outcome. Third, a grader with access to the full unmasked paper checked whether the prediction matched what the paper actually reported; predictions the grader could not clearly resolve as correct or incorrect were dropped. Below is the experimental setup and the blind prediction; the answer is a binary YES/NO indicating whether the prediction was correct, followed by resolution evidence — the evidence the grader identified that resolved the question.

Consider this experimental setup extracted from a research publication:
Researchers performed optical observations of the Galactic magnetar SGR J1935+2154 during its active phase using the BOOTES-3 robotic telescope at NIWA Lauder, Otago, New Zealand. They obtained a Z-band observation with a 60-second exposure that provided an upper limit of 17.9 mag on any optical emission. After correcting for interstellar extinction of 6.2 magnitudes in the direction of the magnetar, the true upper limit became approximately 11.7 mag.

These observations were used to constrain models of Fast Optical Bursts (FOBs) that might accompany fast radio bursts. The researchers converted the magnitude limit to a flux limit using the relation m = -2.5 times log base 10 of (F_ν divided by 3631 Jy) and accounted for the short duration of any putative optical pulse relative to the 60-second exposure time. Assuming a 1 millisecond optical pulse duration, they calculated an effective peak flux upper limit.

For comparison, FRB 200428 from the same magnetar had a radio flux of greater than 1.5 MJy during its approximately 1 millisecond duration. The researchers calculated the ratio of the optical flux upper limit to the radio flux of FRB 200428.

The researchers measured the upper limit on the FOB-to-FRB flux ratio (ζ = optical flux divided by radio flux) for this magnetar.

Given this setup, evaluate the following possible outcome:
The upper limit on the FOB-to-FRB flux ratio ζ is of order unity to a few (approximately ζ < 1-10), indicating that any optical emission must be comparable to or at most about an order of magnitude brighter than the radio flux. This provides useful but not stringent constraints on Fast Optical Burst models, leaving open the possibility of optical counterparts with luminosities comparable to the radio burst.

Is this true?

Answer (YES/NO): NO